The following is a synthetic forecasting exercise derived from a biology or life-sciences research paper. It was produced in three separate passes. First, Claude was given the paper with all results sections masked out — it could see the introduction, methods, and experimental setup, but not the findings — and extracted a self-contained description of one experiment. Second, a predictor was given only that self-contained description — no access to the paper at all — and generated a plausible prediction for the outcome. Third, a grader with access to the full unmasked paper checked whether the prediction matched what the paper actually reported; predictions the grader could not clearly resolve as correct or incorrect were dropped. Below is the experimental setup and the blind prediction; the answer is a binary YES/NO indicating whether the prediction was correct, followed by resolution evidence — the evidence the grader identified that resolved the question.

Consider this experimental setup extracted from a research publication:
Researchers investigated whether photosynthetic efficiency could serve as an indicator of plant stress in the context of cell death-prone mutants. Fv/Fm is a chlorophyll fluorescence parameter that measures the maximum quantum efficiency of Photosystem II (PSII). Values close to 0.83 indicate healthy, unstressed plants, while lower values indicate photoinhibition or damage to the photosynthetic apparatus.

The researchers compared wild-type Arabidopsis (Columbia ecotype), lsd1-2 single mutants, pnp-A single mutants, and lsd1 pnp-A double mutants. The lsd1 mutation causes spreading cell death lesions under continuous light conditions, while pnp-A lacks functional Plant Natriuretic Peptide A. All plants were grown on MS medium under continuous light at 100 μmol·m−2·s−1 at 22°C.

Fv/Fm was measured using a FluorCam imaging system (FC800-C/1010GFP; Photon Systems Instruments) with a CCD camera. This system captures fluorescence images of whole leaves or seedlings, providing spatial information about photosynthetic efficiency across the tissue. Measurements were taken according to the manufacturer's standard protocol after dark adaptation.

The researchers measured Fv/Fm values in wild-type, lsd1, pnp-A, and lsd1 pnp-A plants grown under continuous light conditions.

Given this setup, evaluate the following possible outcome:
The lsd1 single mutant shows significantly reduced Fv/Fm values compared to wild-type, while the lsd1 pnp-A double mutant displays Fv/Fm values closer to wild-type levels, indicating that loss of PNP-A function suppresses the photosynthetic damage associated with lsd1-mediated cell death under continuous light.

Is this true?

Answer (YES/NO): NO